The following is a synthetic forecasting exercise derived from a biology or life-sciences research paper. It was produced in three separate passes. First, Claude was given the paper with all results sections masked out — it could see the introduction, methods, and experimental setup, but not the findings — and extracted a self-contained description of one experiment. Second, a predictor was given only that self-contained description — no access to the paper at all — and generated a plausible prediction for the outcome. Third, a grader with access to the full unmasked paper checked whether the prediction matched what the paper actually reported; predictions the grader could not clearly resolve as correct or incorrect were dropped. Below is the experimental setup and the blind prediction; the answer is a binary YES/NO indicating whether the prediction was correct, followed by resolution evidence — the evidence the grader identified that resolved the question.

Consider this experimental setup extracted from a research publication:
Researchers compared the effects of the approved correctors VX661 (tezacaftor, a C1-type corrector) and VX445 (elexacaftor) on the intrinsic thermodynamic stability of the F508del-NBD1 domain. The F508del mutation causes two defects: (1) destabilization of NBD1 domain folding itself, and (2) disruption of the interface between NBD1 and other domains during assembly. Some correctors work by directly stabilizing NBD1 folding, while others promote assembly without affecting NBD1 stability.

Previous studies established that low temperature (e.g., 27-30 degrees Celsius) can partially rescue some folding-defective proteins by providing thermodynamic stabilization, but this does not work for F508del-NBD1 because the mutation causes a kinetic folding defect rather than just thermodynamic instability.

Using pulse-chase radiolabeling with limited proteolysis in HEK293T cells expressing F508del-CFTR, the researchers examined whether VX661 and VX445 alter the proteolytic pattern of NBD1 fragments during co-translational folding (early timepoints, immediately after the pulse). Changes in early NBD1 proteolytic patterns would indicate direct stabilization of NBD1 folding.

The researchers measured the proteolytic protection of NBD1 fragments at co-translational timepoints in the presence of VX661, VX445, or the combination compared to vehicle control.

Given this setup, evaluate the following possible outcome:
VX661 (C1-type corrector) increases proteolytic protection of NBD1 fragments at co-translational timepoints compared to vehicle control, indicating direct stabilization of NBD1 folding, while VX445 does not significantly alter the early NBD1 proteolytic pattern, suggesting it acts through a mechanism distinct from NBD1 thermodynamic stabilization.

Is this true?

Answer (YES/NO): NO